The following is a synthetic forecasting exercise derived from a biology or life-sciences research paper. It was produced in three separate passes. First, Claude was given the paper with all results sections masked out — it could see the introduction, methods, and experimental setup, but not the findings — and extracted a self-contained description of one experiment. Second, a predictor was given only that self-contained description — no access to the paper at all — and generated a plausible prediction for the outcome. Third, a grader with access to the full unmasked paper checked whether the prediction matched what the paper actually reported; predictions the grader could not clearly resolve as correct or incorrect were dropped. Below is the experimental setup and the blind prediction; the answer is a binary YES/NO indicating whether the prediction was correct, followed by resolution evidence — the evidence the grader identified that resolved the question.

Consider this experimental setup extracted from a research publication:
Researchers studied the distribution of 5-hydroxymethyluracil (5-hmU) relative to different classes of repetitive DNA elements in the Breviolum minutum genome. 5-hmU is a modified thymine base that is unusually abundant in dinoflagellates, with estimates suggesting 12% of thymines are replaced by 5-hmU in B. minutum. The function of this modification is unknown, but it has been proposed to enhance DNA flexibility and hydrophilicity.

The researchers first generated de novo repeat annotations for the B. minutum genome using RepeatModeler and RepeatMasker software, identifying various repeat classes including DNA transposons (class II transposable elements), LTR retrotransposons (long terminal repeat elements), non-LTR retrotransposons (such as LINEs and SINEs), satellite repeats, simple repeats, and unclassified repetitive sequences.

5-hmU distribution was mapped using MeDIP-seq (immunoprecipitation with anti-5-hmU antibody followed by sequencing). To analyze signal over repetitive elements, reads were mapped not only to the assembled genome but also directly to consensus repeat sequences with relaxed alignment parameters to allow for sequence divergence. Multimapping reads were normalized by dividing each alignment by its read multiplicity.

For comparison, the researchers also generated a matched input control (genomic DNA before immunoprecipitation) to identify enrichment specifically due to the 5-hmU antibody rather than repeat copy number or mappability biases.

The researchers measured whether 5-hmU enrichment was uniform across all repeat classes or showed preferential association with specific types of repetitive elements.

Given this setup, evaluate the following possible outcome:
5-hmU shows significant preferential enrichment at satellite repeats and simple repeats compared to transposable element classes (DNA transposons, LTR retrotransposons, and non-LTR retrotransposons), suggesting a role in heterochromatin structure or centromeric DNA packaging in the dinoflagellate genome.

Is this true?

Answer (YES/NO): NO